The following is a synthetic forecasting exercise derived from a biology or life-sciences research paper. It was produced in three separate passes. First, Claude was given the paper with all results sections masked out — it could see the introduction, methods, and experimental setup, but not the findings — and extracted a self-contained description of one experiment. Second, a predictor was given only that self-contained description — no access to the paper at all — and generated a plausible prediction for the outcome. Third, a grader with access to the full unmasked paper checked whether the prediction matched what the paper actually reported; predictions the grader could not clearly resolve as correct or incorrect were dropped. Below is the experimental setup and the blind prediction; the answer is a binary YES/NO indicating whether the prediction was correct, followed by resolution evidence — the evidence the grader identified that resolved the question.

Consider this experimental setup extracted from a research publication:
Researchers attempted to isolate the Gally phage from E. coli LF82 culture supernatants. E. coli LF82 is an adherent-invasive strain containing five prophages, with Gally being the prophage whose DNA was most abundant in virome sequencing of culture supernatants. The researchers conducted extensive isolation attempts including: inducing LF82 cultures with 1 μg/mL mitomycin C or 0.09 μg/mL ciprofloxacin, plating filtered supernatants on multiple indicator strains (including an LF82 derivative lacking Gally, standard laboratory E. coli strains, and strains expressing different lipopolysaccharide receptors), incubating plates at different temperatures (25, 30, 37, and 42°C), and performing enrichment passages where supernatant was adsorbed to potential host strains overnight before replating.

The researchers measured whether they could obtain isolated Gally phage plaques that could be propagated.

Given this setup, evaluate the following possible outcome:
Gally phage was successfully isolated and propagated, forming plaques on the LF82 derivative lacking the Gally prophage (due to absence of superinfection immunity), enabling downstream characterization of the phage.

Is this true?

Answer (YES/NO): NO